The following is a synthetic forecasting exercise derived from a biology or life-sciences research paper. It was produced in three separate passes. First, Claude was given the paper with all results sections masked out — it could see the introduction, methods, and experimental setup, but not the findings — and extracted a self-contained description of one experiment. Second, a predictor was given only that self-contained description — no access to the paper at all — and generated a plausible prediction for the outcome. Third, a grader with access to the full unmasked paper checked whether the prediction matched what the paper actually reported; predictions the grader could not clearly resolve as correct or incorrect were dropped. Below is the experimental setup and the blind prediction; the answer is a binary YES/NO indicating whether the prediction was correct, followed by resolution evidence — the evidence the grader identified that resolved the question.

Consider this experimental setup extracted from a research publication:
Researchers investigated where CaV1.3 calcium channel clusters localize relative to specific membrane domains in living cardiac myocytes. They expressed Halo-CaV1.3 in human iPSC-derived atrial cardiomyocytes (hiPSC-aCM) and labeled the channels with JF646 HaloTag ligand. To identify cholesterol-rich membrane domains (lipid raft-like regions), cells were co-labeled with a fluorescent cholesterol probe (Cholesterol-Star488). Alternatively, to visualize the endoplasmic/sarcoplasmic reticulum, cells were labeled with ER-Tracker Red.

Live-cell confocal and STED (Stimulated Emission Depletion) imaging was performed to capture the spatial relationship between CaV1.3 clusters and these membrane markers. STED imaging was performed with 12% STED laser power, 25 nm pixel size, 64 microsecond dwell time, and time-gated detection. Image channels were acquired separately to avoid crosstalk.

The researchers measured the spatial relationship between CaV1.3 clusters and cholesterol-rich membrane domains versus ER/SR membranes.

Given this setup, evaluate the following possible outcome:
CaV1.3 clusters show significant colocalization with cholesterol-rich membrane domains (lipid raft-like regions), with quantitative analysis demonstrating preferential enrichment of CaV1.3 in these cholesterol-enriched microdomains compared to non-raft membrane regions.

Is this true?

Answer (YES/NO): NO